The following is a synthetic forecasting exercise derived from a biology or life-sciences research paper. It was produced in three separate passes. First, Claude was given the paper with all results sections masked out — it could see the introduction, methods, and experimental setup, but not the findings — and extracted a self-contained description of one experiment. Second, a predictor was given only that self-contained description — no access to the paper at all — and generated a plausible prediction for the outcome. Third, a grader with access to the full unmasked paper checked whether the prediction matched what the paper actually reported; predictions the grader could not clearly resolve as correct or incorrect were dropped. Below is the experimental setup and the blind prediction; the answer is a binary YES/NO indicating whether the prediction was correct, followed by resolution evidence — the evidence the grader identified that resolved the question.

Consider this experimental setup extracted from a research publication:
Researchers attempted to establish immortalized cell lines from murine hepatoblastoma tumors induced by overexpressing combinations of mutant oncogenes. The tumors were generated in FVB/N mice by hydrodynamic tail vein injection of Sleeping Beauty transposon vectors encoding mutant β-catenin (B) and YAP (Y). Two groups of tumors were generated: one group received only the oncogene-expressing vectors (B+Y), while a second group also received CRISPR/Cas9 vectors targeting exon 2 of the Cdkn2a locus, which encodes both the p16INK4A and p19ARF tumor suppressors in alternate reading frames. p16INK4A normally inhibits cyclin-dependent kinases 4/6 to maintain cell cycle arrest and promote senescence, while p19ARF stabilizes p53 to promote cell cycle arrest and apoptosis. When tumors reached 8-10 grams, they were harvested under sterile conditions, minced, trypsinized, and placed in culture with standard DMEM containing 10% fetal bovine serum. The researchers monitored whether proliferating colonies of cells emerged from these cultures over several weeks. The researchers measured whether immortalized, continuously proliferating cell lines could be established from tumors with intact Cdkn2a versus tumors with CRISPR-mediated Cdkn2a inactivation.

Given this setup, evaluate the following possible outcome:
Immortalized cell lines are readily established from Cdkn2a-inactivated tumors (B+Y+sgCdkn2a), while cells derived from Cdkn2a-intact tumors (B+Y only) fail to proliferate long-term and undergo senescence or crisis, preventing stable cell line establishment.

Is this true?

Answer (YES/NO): NO